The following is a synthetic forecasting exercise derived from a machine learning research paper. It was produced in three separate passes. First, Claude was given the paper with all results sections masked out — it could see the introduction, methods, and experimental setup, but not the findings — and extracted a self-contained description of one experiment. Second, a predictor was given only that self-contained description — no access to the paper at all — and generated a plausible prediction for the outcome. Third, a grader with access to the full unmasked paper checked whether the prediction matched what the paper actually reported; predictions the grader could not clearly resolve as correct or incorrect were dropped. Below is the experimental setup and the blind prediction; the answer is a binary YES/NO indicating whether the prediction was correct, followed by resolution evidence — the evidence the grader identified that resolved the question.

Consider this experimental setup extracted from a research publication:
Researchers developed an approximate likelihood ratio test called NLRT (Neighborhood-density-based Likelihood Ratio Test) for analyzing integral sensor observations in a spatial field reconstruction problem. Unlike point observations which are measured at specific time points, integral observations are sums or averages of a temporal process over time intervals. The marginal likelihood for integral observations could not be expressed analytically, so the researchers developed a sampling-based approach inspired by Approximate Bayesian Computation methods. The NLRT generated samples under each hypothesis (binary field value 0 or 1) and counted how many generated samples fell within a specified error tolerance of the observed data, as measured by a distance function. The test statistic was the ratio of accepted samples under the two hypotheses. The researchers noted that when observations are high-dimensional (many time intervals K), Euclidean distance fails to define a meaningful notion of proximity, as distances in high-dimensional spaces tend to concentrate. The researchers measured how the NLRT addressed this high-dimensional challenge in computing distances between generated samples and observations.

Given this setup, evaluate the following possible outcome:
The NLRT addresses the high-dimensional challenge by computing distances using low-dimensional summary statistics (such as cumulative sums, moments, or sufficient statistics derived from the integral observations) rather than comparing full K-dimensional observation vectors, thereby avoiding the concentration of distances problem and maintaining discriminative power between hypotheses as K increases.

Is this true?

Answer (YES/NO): YES